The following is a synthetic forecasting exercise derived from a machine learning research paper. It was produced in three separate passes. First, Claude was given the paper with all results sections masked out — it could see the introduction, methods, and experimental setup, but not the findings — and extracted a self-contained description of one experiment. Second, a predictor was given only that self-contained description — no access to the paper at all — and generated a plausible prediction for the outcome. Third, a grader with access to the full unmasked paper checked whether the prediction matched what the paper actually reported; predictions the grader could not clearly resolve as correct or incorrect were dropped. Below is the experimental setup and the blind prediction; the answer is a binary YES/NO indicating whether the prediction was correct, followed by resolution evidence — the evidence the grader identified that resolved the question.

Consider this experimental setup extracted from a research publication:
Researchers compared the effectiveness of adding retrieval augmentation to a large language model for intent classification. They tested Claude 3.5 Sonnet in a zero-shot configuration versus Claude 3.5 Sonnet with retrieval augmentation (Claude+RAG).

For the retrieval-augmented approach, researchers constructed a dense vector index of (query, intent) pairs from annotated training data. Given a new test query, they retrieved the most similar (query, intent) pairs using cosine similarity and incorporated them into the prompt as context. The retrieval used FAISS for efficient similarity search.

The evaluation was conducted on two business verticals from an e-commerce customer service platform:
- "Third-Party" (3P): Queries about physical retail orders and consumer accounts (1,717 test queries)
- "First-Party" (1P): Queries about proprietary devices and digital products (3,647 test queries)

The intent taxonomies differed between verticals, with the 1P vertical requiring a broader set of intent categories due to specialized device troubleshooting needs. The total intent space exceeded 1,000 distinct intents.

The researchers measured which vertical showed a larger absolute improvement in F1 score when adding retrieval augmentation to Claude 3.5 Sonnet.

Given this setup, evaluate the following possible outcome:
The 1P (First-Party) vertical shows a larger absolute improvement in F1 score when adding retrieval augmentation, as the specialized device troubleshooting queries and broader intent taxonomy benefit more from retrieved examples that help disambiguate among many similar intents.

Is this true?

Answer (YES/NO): YES